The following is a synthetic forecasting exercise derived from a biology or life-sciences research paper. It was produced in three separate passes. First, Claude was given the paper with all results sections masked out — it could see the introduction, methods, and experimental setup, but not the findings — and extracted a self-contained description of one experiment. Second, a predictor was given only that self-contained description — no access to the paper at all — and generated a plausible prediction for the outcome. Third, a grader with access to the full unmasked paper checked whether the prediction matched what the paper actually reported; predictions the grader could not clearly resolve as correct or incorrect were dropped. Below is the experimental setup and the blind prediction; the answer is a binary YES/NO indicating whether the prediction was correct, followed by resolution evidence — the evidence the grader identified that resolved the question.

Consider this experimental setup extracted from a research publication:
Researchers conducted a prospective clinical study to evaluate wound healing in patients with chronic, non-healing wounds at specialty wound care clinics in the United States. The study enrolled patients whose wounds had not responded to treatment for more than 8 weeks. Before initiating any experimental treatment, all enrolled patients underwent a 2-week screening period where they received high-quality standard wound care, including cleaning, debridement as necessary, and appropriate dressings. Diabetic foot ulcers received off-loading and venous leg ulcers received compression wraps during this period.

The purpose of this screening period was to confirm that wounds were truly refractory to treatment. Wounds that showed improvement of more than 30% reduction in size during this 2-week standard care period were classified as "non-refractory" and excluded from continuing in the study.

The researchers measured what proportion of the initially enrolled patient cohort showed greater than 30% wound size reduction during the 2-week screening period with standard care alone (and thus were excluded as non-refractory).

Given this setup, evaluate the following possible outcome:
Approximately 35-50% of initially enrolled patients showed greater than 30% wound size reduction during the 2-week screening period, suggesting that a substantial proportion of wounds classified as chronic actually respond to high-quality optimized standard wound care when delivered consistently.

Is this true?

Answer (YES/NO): NO